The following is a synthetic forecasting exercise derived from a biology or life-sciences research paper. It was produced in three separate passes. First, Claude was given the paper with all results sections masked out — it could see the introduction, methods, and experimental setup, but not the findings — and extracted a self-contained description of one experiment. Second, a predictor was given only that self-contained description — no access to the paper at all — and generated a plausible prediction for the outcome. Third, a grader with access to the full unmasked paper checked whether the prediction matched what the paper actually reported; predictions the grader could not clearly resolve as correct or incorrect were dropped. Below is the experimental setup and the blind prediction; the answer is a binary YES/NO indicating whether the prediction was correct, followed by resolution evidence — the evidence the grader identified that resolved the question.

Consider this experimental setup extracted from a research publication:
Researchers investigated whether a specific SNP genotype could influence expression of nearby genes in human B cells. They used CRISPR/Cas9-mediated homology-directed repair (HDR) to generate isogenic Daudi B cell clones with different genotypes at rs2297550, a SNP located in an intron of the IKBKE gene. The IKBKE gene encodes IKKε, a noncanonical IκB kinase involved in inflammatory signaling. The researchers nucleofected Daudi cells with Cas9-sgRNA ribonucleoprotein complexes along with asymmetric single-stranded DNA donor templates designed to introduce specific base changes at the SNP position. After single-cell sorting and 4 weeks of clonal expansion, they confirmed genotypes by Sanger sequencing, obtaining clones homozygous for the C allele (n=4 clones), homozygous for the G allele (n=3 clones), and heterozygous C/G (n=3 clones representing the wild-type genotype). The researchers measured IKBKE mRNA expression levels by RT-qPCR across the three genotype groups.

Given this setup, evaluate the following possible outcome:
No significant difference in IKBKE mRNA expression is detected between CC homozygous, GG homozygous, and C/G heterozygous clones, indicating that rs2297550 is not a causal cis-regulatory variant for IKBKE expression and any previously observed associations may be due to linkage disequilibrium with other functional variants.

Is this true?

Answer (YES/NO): NO